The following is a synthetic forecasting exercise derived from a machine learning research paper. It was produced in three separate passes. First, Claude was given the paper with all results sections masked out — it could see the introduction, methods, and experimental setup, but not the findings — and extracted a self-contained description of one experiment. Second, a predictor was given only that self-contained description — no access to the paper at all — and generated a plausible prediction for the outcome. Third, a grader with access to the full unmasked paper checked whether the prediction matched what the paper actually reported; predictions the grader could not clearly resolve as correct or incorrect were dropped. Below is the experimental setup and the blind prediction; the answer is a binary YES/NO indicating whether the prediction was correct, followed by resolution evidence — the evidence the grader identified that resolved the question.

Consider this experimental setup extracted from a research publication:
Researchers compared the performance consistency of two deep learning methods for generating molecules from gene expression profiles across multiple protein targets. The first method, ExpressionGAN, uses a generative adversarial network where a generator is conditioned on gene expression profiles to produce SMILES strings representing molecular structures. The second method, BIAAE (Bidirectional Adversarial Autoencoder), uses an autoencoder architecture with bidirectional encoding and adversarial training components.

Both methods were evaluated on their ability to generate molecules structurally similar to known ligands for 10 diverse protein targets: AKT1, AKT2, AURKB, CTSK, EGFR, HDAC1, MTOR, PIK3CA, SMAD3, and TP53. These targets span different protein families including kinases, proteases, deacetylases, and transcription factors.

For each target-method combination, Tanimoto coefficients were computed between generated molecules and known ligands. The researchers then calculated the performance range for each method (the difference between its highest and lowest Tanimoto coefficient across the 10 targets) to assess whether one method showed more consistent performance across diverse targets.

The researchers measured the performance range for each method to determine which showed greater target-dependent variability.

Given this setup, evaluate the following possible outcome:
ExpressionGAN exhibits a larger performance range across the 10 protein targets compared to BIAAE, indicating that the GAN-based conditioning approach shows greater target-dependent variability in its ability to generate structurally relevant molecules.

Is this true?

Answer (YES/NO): NO